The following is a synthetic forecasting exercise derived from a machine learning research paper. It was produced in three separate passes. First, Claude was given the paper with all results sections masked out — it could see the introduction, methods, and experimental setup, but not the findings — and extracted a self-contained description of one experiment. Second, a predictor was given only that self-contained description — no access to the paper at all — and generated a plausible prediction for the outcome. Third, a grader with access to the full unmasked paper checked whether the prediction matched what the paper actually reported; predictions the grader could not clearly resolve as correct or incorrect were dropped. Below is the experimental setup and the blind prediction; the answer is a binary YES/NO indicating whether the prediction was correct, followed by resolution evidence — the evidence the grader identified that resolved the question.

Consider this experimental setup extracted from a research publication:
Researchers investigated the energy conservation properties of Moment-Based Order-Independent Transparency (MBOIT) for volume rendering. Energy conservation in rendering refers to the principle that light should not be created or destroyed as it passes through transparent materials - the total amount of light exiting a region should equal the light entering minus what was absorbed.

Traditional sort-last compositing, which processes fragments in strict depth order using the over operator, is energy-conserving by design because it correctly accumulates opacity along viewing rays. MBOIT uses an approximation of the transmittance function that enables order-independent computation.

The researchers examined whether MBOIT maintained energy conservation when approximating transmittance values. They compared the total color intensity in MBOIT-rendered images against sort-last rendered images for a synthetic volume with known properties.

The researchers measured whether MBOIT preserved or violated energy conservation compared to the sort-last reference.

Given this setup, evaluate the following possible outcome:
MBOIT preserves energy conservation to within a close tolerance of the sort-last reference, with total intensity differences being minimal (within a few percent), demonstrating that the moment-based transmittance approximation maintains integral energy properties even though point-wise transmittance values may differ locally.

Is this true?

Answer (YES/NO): NO